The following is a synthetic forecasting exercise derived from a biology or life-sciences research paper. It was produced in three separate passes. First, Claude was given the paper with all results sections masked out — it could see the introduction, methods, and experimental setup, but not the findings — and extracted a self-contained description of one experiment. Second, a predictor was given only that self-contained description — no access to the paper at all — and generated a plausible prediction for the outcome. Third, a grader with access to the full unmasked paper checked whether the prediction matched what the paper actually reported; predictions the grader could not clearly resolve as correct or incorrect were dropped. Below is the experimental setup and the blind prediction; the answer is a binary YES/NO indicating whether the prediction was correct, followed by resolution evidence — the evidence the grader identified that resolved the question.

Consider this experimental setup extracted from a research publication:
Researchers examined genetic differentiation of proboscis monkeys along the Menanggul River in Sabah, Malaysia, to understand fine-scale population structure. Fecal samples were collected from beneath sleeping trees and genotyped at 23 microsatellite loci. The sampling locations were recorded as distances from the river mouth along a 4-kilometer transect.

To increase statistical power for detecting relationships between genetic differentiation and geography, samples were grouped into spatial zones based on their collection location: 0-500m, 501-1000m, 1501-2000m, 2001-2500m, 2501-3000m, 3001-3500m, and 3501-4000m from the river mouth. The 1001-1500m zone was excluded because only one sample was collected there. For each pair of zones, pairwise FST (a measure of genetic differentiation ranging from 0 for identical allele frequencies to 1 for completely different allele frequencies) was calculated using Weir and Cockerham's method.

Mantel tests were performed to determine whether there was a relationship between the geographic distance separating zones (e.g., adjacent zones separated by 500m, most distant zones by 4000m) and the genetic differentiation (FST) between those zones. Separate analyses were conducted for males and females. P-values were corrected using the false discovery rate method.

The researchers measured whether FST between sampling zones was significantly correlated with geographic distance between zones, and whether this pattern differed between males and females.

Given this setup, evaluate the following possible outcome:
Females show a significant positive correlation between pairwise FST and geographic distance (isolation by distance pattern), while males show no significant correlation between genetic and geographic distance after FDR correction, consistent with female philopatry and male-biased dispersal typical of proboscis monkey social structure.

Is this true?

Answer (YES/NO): NO